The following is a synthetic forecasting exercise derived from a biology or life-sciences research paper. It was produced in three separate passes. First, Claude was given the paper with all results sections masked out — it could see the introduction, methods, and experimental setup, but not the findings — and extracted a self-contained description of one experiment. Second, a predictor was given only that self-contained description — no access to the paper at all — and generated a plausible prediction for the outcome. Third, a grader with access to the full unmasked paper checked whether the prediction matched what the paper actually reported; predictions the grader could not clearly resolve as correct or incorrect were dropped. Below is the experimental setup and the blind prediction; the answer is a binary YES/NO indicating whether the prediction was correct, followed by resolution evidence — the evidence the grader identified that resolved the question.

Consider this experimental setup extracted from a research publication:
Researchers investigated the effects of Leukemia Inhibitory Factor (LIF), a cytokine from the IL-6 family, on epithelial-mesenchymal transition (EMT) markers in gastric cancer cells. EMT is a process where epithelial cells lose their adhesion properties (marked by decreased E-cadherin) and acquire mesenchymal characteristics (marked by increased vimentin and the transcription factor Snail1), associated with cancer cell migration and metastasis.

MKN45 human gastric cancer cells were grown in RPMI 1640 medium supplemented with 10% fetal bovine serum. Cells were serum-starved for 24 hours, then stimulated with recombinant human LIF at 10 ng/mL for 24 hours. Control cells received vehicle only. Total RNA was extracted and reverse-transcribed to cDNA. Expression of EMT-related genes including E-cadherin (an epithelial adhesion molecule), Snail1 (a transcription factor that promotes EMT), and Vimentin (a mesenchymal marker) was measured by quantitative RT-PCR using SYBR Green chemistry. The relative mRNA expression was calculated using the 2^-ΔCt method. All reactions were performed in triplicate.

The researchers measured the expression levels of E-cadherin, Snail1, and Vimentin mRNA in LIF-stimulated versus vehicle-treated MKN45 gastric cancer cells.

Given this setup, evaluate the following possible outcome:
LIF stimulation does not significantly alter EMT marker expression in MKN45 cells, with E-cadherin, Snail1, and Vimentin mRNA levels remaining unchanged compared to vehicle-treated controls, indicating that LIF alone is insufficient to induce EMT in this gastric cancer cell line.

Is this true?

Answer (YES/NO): NO